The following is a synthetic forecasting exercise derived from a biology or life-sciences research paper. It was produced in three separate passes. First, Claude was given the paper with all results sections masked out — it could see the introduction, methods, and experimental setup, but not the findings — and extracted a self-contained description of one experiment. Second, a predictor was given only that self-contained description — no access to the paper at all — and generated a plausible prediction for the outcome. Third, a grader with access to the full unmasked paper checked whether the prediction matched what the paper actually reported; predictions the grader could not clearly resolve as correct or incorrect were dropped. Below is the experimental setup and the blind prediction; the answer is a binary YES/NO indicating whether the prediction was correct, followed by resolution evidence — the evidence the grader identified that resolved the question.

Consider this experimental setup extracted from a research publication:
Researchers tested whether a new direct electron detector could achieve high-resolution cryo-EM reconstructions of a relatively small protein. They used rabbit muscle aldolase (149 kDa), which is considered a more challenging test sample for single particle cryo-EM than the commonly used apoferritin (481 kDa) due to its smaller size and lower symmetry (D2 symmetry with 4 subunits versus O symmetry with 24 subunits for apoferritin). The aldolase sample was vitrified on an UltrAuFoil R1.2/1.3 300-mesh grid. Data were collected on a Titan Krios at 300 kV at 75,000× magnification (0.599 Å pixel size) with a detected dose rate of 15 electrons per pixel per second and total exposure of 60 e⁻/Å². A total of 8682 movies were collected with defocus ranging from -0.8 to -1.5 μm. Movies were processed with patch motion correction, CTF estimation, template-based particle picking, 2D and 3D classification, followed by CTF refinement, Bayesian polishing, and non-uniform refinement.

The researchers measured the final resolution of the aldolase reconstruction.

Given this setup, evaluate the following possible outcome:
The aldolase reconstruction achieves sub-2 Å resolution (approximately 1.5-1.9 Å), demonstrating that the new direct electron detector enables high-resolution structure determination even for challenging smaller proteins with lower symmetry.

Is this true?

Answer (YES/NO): NO